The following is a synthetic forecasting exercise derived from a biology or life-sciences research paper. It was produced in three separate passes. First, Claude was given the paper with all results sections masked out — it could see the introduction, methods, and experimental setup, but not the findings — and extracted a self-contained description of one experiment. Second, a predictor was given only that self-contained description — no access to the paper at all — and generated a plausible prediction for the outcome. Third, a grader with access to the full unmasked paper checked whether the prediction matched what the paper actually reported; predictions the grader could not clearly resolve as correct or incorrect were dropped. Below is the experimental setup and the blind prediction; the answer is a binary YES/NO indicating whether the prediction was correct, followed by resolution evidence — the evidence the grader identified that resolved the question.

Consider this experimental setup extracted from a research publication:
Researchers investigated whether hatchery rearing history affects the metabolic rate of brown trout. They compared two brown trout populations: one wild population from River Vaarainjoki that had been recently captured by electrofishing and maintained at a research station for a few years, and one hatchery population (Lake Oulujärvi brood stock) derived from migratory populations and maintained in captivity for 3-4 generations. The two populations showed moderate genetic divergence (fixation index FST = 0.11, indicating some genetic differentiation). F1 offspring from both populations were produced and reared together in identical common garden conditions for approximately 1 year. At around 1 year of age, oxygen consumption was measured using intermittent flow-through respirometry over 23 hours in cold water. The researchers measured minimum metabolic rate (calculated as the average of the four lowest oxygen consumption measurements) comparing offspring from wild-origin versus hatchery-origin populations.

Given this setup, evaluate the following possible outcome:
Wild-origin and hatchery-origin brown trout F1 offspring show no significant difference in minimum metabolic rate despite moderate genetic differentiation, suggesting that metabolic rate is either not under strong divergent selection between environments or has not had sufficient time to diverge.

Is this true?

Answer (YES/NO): NO